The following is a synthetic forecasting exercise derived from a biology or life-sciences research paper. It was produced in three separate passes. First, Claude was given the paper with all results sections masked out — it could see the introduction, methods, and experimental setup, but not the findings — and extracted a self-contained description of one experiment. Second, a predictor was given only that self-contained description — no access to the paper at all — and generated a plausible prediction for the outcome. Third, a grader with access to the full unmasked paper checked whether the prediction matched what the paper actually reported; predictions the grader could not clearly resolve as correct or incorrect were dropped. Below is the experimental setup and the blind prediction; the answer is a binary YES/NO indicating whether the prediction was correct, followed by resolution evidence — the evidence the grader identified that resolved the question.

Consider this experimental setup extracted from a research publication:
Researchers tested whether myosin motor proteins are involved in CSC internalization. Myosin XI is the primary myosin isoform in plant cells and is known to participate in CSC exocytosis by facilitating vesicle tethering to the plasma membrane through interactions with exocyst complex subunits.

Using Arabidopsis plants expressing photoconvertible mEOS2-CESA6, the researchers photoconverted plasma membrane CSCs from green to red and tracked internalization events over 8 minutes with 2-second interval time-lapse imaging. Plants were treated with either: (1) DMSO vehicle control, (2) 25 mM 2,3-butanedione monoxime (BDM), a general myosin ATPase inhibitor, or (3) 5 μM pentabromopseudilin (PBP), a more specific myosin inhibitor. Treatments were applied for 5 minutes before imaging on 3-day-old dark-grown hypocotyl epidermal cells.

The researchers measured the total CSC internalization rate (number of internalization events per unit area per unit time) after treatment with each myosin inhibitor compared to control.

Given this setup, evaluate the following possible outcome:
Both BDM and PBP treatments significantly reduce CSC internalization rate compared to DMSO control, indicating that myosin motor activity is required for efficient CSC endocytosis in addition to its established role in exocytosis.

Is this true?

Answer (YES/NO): YES